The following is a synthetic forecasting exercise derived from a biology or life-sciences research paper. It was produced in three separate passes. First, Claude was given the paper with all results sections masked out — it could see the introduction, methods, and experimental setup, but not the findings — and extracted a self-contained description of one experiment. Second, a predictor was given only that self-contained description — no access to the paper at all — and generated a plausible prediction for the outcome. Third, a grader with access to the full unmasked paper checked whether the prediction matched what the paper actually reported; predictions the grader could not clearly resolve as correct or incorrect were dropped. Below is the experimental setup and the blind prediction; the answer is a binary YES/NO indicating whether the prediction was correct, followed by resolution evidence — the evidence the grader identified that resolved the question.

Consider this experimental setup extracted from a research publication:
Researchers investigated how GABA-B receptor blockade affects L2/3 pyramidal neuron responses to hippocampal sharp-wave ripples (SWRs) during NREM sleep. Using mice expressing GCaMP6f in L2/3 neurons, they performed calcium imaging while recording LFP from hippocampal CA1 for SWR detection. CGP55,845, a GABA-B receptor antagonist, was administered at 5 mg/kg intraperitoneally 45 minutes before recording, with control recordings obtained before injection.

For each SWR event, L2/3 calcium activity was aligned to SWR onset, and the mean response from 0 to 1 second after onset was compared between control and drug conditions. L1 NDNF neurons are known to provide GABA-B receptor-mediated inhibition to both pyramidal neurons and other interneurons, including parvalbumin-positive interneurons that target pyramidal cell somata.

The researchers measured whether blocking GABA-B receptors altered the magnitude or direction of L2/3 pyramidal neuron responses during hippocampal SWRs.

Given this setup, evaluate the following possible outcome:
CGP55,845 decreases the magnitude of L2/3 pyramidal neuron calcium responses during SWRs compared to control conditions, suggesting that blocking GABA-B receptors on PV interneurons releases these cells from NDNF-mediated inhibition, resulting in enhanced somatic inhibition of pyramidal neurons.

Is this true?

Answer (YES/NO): YES